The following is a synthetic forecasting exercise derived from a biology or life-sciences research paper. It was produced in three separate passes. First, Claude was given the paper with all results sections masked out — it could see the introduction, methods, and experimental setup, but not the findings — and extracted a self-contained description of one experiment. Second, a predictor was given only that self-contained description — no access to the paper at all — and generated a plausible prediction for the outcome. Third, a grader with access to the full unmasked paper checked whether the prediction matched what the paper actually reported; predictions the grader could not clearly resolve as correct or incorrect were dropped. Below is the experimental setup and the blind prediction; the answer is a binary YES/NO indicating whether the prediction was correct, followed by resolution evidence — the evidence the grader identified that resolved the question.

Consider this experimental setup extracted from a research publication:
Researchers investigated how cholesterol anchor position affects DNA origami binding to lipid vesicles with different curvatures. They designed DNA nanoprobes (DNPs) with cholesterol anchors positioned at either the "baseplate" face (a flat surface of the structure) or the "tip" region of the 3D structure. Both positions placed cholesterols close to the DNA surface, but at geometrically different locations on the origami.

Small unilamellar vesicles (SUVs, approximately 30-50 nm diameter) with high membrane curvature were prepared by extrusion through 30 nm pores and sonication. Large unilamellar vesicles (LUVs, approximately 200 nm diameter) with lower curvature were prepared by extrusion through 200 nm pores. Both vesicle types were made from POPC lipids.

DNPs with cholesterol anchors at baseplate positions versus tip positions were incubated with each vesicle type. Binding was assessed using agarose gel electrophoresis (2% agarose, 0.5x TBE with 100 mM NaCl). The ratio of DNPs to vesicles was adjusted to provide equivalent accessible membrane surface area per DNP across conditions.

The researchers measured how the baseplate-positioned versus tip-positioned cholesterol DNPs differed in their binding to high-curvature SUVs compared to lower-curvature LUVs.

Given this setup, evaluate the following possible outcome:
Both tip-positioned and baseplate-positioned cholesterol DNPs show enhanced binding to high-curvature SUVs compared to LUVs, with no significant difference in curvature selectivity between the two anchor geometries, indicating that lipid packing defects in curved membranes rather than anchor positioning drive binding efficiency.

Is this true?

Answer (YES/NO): NO